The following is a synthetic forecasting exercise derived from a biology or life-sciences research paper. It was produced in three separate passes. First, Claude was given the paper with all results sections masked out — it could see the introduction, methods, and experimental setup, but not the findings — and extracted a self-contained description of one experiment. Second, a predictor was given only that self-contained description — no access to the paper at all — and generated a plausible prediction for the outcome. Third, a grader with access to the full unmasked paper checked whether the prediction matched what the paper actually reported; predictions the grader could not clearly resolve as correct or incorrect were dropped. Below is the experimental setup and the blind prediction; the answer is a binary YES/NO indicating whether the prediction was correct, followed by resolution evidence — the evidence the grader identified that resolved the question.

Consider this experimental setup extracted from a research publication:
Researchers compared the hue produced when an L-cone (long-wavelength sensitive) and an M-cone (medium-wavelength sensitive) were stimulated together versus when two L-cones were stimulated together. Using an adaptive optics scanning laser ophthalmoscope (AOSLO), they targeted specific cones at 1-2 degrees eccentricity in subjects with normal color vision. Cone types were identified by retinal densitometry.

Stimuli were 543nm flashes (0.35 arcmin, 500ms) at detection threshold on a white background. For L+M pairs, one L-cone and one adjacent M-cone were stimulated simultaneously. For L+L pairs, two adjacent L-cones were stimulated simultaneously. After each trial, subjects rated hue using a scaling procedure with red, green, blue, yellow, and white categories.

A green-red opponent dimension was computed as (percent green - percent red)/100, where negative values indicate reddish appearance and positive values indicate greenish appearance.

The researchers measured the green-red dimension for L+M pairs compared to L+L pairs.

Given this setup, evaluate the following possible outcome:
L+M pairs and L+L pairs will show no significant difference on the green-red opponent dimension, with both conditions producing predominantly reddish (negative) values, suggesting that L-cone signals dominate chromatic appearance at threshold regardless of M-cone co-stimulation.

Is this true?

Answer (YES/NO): NO